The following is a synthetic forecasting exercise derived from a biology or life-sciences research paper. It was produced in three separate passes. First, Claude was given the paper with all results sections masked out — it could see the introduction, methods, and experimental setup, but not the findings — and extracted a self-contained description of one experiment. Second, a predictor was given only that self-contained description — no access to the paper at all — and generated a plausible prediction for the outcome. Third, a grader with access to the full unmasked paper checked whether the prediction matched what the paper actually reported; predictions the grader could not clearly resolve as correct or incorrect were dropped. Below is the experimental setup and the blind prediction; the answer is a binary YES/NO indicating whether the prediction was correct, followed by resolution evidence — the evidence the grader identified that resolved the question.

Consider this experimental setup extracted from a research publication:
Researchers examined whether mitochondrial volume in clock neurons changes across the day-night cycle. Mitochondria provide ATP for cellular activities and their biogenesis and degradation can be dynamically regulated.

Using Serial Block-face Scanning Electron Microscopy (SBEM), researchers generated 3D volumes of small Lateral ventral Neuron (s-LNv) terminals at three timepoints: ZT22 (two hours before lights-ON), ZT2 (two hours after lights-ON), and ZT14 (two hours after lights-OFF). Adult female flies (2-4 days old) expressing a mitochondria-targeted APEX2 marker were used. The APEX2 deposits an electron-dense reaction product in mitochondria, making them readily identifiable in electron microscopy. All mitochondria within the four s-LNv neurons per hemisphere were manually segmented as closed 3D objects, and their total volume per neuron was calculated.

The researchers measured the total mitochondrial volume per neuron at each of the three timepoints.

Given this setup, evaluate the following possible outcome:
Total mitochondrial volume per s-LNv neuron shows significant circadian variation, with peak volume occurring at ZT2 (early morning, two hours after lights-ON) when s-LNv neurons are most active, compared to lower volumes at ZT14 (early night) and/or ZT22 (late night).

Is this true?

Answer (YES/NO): NO